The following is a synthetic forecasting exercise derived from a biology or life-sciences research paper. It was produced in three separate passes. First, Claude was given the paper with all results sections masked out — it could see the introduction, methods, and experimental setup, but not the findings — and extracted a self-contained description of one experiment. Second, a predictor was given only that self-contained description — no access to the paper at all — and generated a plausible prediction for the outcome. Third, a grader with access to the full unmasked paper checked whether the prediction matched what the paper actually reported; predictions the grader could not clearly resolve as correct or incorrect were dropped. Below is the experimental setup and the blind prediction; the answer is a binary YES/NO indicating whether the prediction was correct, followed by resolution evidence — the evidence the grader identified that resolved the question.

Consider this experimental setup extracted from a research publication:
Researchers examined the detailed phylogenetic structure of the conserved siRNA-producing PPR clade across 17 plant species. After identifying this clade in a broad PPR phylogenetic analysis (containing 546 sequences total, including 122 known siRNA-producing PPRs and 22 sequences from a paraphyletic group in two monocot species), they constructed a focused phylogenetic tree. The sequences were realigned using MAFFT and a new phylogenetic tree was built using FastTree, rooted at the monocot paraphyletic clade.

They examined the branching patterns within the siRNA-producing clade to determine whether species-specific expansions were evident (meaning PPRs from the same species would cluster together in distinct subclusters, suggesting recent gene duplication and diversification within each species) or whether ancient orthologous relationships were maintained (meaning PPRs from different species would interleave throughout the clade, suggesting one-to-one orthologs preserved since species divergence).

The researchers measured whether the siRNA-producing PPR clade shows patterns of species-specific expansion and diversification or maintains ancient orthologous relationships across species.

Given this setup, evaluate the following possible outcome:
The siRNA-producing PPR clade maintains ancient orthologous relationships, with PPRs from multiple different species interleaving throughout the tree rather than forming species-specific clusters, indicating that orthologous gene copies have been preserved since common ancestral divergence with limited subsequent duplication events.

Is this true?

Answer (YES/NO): NO